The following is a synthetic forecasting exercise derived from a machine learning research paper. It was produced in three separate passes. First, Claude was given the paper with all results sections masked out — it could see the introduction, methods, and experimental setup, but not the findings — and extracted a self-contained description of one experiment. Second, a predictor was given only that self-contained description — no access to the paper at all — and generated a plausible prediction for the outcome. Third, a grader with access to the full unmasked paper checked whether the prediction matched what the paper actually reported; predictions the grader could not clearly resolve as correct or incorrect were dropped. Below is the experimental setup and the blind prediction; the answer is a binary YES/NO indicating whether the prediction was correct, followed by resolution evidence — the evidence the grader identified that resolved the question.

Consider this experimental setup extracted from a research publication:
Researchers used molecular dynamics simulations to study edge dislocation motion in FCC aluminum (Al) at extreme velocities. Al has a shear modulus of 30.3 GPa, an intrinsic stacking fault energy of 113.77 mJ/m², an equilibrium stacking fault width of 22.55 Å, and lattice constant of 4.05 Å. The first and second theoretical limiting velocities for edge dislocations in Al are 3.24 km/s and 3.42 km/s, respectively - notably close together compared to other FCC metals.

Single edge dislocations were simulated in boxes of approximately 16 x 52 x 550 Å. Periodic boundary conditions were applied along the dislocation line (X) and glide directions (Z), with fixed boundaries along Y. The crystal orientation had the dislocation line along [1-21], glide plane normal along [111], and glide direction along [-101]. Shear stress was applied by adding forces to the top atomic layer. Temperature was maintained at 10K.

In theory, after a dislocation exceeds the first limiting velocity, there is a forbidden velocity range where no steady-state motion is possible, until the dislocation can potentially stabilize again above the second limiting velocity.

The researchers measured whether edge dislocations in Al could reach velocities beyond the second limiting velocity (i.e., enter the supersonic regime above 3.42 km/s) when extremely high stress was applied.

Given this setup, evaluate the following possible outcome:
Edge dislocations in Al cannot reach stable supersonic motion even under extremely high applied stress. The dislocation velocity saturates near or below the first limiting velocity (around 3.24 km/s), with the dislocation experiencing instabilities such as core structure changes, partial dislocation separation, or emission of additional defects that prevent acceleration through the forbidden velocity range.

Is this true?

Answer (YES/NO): NO